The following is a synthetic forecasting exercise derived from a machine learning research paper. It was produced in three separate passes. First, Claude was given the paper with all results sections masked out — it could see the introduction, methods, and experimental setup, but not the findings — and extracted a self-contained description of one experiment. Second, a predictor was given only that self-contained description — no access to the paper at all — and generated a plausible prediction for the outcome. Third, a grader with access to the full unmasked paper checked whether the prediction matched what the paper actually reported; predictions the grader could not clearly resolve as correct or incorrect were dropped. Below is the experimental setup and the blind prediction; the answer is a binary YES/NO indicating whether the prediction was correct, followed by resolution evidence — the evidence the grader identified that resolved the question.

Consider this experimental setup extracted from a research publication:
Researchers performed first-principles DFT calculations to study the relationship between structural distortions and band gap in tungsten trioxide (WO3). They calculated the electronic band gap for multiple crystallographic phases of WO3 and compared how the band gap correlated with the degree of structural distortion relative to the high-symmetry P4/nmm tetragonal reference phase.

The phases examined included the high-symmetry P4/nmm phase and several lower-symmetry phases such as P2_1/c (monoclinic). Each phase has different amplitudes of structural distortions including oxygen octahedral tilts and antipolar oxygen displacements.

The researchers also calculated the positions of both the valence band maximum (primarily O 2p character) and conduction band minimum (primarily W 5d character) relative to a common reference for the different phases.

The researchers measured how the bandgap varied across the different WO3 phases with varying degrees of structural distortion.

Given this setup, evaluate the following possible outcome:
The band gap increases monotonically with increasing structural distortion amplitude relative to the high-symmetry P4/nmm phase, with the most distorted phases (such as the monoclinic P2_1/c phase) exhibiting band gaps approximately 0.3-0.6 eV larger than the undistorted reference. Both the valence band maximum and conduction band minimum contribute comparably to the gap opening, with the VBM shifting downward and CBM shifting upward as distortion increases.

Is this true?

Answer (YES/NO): NO